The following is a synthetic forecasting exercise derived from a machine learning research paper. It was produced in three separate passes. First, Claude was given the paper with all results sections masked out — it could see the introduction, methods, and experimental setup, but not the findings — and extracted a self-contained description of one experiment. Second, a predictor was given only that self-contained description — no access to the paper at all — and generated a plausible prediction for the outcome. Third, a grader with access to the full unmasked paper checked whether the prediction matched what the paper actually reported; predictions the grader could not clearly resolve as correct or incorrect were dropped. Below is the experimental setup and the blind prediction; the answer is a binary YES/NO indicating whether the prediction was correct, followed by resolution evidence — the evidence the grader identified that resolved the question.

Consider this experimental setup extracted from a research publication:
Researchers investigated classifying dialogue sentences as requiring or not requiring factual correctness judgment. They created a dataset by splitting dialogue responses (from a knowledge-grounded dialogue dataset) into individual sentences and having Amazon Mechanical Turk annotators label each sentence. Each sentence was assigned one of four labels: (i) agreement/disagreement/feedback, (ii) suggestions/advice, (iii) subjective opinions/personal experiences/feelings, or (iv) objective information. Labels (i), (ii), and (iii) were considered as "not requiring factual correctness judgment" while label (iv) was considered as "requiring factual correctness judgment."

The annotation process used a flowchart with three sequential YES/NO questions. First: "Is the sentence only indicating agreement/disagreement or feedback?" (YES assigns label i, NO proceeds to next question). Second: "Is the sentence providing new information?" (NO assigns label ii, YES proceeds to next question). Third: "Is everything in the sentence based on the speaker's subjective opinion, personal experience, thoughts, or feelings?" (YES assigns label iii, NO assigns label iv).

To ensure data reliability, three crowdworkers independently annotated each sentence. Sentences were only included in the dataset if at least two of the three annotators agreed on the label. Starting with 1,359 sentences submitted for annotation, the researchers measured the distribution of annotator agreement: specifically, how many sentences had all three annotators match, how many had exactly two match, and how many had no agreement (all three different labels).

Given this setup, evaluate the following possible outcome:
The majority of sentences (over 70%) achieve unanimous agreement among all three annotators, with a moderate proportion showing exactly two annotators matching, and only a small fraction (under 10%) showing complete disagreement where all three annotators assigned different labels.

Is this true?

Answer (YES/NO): NO